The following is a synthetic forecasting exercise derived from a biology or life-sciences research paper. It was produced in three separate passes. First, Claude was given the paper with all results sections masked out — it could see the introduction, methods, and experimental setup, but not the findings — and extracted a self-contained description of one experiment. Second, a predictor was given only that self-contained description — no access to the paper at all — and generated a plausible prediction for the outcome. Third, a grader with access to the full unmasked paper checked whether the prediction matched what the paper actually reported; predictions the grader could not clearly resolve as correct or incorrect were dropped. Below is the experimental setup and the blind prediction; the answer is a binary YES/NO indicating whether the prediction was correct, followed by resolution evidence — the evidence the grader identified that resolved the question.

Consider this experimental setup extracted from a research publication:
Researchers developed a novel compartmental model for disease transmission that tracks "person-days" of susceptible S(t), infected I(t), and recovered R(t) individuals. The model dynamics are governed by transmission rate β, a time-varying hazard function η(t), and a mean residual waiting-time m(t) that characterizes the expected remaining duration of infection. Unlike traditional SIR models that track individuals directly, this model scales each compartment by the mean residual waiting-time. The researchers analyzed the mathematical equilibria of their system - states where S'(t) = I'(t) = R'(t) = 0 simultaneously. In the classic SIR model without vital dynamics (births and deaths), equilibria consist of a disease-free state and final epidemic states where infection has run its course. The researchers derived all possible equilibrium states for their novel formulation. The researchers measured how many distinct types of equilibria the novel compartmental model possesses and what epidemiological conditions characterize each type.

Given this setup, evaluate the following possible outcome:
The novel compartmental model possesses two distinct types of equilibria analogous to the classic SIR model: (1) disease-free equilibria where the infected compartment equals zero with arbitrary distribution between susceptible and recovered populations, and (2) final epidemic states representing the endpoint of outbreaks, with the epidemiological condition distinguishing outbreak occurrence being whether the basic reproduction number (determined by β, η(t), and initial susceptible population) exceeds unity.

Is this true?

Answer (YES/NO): YES